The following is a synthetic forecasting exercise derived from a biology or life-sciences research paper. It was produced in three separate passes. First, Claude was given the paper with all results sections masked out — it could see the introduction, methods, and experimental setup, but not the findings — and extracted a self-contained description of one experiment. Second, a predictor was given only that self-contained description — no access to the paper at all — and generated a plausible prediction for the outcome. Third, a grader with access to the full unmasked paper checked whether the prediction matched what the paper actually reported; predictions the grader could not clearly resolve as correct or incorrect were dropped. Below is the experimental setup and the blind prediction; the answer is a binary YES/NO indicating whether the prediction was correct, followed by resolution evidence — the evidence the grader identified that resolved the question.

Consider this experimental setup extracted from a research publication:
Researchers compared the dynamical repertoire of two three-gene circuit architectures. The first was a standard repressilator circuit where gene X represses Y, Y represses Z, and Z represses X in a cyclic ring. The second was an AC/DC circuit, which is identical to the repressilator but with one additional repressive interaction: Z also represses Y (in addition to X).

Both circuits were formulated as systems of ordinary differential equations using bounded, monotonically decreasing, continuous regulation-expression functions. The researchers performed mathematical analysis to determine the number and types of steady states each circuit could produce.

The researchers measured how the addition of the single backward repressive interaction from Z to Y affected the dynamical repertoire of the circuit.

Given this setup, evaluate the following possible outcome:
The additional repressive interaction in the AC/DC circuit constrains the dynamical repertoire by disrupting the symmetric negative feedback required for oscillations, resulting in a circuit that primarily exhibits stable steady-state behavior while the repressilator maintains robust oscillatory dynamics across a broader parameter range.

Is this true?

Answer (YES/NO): NO